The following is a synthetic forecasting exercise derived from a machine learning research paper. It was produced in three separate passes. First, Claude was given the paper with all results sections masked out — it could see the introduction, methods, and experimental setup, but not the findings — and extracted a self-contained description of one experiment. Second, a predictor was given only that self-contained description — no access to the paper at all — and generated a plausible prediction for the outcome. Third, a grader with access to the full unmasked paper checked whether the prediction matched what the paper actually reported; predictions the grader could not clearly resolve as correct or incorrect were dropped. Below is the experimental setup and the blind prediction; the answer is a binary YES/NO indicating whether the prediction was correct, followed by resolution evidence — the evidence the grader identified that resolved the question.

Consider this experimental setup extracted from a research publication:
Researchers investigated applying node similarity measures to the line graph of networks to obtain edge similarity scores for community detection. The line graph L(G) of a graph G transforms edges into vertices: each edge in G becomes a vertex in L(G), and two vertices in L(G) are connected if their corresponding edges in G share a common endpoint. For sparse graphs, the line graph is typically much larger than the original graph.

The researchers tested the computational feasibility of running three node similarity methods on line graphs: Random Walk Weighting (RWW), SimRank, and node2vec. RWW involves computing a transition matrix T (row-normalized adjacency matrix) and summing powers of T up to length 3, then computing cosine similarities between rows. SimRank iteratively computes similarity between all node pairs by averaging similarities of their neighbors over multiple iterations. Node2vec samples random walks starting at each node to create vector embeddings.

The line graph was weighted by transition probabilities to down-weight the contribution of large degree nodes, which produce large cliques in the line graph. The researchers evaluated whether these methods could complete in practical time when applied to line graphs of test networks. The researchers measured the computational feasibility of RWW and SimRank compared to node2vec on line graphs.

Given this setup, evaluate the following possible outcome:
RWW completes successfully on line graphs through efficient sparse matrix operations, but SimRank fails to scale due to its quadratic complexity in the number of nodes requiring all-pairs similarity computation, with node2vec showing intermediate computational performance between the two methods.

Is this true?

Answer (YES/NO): NO